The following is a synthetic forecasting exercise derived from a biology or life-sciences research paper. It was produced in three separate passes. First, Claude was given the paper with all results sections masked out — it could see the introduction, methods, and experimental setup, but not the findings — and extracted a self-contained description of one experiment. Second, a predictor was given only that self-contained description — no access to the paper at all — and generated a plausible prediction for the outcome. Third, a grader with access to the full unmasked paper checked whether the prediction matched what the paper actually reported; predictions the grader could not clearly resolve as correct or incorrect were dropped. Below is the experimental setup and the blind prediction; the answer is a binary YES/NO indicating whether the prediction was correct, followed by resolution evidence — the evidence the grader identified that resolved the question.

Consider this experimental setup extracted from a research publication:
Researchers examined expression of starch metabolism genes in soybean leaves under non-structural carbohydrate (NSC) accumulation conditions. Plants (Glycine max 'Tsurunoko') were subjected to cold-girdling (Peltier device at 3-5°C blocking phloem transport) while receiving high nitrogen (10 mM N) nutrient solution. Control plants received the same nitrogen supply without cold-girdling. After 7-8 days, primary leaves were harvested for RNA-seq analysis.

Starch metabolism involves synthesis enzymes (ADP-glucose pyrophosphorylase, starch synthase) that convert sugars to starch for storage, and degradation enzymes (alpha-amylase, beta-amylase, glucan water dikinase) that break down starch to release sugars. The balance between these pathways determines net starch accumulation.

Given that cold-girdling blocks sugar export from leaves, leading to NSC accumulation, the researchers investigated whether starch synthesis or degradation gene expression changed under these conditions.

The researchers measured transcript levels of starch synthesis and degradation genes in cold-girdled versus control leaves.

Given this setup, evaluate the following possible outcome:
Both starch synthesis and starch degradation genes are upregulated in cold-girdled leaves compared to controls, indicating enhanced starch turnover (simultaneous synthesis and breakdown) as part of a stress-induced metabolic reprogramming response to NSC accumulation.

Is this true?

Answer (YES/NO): NO